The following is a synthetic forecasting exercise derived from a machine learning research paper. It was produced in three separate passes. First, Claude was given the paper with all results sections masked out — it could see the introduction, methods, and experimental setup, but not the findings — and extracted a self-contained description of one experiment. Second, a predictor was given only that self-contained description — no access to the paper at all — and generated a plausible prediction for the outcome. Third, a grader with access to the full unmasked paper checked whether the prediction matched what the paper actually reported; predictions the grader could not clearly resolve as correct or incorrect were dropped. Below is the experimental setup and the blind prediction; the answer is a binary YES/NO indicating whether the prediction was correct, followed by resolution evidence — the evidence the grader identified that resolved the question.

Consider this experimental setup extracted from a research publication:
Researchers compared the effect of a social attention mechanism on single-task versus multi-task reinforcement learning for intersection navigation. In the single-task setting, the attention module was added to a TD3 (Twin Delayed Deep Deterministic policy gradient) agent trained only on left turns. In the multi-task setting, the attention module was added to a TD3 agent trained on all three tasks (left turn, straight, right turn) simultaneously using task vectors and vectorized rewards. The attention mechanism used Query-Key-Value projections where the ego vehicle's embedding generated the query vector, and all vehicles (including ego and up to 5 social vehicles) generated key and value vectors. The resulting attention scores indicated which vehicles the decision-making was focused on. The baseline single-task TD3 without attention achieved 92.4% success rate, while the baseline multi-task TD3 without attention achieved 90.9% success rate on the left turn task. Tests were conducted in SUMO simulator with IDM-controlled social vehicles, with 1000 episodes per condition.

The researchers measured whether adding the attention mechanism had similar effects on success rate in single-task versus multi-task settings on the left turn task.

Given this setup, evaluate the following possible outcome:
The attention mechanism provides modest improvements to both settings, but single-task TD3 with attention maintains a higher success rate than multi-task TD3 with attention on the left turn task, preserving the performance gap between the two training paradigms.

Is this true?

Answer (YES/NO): NO